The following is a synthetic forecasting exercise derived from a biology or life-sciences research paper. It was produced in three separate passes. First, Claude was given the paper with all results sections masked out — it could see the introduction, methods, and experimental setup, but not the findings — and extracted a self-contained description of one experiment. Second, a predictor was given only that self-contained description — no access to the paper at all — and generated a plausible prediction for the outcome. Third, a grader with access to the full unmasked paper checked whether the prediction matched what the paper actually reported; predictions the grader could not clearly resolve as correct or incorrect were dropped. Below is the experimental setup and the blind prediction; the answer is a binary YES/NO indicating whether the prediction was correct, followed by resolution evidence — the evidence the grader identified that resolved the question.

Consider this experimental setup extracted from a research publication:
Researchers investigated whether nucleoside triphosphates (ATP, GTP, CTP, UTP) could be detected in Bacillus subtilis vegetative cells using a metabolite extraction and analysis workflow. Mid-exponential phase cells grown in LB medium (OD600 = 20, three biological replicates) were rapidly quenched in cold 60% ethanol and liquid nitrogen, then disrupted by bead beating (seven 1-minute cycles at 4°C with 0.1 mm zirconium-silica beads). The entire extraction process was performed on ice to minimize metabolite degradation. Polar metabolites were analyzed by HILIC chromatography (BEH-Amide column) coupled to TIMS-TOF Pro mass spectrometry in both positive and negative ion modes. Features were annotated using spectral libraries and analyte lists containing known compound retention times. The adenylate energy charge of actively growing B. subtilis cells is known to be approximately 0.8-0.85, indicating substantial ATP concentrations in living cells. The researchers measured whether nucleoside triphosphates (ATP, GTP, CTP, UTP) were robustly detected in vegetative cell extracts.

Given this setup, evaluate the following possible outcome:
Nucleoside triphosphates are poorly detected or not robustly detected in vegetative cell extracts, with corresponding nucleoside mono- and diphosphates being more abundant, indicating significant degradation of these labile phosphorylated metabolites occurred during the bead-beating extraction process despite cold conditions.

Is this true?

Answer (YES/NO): NO